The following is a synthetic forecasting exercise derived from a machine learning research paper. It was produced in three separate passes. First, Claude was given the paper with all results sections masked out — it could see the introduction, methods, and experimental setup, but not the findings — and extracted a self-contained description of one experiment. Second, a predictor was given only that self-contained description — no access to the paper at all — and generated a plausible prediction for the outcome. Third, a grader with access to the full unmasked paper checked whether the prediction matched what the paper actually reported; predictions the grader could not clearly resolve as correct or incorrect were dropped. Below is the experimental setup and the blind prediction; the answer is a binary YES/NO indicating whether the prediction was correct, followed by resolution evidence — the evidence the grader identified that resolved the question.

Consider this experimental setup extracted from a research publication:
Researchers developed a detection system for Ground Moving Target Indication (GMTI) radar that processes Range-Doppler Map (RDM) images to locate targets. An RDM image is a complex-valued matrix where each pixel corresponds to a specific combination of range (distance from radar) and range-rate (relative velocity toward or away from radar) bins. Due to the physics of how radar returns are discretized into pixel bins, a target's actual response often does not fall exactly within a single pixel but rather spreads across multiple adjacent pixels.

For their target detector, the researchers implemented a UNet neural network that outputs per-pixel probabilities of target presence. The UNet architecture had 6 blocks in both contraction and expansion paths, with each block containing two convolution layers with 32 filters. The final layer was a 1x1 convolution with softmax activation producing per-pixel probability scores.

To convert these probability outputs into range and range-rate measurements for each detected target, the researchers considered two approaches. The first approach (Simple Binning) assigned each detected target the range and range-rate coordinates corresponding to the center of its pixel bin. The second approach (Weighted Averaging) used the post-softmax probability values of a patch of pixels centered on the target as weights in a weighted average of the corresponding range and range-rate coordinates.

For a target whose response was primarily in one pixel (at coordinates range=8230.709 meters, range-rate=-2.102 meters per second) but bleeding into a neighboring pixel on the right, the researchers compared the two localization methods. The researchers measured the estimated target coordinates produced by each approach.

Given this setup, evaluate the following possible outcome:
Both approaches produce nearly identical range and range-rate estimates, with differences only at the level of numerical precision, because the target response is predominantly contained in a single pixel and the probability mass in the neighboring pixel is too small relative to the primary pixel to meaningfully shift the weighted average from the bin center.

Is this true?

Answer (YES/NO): NO